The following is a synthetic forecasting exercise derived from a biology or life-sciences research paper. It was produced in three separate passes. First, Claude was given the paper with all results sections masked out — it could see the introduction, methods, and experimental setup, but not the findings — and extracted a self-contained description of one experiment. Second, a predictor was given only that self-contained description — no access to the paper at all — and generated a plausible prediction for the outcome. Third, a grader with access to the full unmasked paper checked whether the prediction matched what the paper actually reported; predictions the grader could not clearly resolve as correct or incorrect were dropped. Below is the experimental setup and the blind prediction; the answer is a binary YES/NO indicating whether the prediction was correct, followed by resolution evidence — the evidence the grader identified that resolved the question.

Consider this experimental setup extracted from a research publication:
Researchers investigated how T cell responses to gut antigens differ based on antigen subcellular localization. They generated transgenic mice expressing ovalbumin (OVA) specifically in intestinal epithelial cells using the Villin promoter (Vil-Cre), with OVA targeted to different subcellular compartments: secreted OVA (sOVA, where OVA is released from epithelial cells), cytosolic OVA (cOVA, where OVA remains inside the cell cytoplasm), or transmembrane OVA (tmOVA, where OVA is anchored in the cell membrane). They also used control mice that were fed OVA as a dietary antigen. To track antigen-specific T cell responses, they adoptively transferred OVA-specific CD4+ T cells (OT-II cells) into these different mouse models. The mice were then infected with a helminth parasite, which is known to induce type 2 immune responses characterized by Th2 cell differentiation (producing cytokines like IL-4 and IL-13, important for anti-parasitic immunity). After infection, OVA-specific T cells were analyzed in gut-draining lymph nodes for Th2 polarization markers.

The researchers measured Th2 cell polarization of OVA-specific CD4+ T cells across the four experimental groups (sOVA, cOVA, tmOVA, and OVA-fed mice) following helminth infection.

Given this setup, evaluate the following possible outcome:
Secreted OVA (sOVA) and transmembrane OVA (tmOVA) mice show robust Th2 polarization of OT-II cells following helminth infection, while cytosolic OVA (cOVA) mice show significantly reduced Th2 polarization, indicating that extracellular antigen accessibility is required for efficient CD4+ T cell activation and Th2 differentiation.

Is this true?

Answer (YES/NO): YES